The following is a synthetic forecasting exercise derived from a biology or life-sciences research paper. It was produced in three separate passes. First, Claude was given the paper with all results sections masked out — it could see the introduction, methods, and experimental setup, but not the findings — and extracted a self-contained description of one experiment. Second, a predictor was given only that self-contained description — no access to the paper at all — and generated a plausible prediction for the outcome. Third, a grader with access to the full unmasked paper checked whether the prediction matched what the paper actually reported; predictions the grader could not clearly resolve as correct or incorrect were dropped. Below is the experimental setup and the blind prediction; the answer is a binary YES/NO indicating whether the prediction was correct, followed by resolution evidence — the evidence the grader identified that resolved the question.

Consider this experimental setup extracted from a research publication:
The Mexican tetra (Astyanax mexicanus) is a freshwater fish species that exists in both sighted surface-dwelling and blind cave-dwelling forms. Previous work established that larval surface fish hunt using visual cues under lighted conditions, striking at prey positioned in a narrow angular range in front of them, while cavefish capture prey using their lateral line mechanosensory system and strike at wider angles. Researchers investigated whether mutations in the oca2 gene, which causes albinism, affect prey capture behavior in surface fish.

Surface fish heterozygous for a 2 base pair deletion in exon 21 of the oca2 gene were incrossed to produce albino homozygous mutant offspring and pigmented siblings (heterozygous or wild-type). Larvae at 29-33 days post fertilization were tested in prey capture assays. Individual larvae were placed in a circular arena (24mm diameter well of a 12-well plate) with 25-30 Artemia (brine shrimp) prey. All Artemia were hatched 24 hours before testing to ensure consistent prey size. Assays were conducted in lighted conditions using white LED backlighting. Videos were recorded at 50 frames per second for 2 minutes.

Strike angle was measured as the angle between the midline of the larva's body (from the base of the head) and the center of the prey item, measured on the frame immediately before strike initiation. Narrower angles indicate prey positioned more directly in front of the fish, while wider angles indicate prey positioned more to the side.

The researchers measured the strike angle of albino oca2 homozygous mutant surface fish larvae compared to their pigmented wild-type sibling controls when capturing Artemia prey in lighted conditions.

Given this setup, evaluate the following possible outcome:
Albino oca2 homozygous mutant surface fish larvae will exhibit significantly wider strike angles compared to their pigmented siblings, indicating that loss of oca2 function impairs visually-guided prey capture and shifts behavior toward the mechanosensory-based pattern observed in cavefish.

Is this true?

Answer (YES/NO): NO